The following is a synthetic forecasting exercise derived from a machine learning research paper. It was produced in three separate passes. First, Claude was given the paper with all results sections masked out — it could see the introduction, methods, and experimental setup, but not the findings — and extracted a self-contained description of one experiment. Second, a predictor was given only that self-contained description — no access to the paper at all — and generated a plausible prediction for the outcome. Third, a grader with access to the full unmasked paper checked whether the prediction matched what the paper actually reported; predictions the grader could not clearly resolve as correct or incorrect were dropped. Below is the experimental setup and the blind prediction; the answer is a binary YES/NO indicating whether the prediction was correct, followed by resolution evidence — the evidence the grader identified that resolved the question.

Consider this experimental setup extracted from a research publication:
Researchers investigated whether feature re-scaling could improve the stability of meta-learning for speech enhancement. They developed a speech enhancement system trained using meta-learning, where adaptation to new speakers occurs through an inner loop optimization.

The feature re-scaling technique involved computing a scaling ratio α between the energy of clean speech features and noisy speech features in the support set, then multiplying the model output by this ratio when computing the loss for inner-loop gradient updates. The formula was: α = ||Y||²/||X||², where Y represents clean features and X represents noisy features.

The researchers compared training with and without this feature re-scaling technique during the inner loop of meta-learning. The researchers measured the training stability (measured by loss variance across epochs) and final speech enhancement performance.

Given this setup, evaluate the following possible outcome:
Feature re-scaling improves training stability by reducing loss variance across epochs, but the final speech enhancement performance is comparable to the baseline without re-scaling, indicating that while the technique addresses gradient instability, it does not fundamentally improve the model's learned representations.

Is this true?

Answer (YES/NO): NO